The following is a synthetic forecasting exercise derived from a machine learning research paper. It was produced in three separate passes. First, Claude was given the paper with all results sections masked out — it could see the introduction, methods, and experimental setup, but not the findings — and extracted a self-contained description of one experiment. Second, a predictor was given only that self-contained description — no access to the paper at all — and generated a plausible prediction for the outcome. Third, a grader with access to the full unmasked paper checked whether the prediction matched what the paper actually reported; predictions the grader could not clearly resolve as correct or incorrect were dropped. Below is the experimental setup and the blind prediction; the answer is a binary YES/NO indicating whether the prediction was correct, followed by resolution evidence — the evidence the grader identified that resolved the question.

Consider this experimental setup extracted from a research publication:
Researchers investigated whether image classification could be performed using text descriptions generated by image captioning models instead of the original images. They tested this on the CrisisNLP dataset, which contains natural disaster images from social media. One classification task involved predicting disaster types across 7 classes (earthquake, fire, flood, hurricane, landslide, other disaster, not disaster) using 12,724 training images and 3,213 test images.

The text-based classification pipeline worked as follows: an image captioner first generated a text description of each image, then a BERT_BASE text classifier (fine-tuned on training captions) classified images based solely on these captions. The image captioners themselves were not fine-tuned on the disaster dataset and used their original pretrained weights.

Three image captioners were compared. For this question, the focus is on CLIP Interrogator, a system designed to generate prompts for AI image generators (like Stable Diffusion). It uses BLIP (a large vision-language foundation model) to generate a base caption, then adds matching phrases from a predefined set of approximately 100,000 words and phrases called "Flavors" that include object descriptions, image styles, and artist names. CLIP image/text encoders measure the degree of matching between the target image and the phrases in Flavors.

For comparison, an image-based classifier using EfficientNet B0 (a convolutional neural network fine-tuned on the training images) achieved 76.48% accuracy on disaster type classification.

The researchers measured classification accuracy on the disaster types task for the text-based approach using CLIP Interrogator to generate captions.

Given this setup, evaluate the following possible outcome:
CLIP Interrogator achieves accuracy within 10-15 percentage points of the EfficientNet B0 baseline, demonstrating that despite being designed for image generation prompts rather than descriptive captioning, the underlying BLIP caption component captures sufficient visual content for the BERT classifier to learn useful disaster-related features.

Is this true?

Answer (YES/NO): NO